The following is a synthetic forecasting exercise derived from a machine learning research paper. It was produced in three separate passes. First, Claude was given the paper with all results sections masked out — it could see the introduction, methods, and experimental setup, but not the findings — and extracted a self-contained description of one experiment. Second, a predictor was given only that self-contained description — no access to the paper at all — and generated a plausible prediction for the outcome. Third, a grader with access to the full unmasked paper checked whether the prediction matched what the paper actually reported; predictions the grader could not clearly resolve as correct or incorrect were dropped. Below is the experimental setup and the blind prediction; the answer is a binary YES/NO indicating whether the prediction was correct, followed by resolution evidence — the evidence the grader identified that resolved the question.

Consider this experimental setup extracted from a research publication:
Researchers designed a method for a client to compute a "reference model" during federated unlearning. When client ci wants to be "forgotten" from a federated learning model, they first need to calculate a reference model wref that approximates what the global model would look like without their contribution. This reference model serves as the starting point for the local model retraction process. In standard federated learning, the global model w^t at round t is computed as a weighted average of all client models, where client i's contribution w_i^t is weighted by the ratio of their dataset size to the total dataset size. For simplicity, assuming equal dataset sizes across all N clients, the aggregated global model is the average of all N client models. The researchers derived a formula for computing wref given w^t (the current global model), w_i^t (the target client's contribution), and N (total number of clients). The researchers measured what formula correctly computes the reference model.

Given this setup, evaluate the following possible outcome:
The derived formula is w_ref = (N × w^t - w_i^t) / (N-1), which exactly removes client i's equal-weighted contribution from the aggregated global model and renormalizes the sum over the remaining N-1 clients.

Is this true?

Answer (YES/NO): YES